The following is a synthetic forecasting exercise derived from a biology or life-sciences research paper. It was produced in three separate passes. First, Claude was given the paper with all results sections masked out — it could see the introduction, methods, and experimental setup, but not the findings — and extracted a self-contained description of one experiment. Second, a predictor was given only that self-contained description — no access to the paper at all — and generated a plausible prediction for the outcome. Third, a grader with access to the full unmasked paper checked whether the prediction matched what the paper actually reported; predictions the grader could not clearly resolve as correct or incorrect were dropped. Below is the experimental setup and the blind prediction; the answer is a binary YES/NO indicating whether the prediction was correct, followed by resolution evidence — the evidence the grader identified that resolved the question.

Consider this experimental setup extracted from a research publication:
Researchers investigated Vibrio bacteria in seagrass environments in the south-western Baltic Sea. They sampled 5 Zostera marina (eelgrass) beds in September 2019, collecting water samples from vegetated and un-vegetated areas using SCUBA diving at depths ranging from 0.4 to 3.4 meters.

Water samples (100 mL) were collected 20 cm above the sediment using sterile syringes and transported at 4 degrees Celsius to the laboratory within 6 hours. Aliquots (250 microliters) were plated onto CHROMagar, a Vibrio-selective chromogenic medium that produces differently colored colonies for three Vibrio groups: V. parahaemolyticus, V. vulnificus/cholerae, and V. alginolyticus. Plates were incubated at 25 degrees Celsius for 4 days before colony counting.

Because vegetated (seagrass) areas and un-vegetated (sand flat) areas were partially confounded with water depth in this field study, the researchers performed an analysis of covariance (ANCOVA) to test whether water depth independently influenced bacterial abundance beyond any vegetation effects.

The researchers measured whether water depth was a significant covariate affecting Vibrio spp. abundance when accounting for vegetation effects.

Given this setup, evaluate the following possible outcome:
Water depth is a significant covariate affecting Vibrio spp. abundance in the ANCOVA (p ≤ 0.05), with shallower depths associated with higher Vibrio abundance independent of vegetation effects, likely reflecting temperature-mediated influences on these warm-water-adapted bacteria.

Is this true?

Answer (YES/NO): NO